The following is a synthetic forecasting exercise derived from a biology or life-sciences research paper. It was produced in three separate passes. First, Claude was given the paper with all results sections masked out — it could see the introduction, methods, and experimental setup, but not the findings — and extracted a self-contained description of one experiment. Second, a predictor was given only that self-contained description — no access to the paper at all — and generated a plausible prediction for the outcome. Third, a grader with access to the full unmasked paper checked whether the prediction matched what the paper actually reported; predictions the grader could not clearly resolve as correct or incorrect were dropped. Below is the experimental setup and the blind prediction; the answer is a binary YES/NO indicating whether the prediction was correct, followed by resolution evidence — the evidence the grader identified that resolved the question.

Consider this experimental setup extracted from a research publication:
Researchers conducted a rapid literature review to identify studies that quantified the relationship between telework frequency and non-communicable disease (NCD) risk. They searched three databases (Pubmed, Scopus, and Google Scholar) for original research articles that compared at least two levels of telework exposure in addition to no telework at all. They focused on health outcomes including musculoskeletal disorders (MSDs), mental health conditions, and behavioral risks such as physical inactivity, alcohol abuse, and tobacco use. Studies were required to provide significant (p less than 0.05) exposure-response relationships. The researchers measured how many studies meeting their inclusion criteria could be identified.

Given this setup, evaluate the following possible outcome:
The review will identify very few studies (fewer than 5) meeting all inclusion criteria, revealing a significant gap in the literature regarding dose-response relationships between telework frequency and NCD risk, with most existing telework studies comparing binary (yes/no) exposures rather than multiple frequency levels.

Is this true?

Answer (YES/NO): NO